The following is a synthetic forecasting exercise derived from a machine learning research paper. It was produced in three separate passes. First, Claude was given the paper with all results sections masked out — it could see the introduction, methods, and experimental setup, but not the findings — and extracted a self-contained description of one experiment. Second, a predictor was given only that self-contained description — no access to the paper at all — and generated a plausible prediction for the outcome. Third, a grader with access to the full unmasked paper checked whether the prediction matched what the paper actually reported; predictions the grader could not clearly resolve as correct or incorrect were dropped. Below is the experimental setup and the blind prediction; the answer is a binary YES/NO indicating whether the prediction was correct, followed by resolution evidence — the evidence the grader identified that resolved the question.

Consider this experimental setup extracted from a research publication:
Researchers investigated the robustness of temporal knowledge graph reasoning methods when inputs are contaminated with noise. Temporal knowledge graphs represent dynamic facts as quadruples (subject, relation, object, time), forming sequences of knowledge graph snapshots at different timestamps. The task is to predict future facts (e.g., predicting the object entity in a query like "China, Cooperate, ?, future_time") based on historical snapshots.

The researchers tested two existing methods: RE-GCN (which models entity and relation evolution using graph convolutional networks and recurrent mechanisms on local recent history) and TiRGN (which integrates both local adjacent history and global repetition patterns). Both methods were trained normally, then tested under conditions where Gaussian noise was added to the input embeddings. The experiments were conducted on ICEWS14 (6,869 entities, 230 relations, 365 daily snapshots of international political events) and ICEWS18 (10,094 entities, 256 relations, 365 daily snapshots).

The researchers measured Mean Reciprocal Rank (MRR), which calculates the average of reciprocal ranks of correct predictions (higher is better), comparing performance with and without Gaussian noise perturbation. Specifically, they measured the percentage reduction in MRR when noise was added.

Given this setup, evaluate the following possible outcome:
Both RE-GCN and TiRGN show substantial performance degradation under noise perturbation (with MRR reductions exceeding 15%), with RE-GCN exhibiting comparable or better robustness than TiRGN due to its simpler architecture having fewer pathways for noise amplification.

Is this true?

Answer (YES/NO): NO